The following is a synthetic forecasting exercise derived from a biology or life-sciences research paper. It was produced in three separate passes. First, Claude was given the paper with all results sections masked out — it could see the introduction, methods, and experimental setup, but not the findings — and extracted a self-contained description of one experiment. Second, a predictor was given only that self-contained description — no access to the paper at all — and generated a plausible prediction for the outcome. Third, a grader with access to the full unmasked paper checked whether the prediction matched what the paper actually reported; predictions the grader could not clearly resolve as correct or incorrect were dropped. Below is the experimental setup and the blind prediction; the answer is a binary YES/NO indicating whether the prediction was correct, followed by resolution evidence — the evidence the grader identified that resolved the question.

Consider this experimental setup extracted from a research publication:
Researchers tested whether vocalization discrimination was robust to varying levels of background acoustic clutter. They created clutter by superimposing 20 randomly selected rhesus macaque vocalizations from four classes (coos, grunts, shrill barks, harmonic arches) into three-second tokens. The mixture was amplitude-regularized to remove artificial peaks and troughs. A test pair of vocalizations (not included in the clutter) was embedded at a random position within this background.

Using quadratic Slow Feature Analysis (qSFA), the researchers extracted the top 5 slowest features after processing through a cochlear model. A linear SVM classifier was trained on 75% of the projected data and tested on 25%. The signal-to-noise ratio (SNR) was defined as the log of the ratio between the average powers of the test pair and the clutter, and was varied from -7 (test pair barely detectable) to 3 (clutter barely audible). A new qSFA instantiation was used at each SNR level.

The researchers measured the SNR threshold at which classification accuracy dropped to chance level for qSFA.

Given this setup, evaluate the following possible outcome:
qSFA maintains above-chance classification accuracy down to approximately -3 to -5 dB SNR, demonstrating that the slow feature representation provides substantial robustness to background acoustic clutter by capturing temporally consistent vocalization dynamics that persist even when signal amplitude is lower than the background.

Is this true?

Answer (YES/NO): NO